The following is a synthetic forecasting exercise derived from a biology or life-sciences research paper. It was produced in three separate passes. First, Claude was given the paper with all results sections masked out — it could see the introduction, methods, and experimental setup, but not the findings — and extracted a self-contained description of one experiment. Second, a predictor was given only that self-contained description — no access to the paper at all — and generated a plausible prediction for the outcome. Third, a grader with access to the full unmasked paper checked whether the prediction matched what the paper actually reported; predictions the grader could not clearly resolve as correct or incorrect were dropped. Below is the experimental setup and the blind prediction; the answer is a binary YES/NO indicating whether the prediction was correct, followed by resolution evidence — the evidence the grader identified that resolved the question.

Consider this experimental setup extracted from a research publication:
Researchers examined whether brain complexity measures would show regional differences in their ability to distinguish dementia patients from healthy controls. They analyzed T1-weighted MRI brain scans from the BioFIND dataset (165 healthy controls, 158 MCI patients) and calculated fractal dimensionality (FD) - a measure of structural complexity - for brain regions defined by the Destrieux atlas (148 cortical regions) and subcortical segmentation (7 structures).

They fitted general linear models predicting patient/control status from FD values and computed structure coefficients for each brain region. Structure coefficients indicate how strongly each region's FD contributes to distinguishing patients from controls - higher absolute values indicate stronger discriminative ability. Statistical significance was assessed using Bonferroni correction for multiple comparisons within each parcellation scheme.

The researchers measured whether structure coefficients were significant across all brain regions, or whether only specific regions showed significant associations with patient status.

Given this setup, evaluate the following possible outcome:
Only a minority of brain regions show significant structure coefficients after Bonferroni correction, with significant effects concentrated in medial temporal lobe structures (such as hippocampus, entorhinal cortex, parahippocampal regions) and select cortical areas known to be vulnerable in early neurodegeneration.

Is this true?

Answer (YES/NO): YES